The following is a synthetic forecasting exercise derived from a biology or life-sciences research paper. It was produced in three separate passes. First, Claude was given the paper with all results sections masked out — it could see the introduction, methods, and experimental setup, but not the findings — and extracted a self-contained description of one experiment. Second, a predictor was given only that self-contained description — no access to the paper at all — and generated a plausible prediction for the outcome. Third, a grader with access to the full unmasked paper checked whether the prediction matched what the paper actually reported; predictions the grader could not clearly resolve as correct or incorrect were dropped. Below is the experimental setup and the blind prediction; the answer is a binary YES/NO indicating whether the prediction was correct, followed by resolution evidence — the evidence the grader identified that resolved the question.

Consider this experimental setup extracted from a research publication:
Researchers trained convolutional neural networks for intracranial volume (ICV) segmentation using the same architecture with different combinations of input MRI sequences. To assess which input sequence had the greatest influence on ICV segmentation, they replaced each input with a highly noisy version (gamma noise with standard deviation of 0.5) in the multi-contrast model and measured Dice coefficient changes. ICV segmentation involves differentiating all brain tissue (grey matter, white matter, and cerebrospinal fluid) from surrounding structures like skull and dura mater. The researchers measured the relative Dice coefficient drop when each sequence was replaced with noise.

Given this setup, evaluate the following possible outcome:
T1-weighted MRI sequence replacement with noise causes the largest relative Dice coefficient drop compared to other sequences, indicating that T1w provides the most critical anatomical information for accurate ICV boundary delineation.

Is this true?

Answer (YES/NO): YES